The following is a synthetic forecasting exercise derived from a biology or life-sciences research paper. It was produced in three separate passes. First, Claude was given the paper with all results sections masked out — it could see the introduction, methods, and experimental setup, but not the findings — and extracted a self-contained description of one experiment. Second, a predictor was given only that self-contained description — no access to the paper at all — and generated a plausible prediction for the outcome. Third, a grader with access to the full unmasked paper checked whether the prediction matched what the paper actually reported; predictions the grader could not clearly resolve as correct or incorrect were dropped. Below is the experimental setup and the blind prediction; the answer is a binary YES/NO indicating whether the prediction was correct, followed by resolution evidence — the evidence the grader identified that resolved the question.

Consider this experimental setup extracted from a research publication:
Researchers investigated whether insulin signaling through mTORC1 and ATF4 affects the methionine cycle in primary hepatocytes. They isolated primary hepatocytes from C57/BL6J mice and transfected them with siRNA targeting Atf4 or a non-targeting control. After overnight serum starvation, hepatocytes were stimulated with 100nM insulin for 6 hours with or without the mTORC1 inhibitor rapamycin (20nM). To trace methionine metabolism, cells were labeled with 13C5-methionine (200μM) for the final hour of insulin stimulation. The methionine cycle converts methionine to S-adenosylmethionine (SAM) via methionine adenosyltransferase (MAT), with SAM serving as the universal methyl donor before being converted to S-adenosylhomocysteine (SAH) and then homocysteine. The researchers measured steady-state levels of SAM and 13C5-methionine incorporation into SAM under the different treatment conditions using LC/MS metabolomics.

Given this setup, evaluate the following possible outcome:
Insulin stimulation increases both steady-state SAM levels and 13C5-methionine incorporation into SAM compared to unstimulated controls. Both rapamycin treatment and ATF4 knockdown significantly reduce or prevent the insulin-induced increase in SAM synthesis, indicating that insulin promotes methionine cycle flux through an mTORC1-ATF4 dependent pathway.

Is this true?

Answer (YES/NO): NO